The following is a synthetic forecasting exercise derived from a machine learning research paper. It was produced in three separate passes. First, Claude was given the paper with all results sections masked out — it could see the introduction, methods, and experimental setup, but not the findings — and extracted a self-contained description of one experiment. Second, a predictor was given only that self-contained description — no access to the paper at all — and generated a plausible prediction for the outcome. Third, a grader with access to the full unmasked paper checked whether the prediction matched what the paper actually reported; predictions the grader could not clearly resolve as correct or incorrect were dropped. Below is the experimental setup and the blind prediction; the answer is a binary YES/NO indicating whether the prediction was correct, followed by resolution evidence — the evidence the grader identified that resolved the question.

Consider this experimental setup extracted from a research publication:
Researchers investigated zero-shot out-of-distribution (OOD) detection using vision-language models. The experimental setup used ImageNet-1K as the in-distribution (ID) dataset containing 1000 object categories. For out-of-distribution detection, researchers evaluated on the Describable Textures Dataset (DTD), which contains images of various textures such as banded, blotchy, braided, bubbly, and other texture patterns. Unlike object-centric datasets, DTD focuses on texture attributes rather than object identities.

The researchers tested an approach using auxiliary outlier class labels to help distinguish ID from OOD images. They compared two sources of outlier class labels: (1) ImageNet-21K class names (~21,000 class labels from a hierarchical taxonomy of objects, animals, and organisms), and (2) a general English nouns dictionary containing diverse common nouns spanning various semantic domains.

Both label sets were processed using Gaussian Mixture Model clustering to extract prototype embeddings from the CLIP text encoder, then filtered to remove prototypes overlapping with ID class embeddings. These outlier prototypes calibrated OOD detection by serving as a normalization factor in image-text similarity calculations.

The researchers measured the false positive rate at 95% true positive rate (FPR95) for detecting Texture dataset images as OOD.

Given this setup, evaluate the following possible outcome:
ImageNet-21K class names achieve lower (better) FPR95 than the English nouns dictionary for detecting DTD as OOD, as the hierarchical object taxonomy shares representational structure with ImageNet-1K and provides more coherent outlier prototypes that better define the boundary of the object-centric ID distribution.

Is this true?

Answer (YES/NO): NO